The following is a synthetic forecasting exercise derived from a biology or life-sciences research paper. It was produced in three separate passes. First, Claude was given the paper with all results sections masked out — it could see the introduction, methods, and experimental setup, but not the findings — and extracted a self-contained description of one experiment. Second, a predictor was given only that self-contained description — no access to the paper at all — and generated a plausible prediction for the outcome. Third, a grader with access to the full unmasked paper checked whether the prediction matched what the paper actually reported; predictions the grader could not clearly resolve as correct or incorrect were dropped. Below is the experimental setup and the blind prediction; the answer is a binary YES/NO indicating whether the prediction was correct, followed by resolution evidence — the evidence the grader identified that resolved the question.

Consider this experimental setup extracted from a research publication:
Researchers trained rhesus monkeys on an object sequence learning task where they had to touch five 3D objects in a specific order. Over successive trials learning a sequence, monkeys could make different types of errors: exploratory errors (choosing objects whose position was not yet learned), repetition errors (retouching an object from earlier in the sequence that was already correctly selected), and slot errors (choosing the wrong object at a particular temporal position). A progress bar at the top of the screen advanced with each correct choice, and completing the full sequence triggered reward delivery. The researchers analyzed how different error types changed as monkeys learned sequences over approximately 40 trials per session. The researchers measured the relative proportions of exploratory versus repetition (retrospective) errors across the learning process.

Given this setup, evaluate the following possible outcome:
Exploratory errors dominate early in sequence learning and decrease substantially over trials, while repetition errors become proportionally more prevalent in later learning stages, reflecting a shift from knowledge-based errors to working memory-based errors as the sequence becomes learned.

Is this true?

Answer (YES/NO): NO